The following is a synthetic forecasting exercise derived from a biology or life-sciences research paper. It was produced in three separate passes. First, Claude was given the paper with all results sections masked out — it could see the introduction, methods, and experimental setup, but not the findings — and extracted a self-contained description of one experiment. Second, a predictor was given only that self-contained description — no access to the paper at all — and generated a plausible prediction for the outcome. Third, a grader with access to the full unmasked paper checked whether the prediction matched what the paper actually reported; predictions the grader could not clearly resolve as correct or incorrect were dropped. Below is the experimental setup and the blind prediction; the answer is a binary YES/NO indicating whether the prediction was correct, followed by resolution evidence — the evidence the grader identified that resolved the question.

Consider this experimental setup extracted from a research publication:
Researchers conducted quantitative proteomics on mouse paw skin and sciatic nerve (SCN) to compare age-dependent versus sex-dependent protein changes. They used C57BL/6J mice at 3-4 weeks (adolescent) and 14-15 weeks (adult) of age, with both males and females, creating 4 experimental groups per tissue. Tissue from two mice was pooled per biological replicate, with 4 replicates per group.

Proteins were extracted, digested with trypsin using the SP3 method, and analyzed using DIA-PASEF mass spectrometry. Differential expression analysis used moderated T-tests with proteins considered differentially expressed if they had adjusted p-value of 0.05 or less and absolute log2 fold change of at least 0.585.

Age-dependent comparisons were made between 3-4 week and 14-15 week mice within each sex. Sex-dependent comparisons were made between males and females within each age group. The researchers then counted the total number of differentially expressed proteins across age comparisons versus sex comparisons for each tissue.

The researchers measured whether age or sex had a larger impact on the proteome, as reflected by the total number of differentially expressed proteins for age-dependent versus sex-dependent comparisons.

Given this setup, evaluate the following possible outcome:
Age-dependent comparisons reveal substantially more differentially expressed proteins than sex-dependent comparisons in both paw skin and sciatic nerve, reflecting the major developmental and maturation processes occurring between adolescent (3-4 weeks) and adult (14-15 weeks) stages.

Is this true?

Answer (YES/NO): YES